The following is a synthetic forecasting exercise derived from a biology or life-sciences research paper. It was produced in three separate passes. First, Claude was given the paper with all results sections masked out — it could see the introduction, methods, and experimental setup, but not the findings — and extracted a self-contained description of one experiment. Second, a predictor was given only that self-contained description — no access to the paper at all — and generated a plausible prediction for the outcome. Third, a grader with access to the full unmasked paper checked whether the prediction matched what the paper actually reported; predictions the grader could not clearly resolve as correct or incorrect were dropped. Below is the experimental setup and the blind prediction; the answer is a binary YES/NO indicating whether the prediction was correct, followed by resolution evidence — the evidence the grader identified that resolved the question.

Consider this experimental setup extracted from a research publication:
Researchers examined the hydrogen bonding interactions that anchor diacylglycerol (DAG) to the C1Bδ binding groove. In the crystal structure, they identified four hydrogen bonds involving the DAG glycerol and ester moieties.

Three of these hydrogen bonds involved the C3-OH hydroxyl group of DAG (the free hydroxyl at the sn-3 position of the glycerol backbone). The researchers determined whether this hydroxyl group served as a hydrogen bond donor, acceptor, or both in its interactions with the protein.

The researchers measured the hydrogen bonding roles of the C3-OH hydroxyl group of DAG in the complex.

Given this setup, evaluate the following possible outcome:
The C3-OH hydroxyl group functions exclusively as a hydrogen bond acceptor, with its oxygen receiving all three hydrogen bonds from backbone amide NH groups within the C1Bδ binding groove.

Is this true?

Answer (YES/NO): NO